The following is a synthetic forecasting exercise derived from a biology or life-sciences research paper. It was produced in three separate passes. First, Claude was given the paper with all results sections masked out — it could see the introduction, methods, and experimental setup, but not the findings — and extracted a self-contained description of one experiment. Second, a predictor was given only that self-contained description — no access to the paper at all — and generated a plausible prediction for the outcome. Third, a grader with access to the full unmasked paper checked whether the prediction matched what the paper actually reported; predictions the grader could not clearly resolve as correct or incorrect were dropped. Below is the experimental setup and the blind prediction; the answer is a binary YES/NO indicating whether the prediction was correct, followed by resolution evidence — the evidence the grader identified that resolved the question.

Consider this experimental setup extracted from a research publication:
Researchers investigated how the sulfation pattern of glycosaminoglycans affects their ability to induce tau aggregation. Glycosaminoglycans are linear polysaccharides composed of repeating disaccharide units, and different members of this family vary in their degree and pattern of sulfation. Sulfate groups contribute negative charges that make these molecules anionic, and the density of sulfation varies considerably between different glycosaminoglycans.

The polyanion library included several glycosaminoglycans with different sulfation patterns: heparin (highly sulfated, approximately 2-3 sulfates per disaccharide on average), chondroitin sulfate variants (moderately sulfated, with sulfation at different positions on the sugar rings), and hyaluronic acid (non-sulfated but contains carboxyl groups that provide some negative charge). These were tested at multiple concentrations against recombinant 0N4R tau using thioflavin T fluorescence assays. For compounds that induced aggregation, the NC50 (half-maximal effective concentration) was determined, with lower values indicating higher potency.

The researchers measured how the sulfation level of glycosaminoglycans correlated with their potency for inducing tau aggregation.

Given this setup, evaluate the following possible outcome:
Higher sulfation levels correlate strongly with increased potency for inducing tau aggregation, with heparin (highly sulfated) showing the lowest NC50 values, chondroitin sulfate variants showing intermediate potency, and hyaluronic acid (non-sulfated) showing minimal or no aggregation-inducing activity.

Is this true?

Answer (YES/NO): NO